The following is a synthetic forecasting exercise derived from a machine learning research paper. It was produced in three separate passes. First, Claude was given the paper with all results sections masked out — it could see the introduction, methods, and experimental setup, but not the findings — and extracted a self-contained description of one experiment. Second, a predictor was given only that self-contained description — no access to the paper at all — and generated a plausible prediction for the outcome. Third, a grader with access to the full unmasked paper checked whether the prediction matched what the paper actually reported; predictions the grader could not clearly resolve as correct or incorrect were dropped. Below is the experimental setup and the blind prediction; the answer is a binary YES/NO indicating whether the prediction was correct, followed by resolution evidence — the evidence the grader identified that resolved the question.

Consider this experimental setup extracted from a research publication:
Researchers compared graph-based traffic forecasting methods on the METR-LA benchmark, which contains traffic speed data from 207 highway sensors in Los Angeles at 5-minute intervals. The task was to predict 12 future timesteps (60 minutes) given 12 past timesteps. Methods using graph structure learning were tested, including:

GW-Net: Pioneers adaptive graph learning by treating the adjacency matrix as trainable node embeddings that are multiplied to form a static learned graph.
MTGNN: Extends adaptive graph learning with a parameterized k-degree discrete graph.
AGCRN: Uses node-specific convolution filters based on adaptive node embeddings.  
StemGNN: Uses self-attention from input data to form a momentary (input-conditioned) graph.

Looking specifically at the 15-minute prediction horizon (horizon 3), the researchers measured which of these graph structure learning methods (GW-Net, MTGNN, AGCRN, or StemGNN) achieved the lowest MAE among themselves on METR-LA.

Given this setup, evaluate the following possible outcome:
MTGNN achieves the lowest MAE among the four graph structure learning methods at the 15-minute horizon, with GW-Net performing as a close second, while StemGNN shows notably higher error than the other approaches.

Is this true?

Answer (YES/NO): NO